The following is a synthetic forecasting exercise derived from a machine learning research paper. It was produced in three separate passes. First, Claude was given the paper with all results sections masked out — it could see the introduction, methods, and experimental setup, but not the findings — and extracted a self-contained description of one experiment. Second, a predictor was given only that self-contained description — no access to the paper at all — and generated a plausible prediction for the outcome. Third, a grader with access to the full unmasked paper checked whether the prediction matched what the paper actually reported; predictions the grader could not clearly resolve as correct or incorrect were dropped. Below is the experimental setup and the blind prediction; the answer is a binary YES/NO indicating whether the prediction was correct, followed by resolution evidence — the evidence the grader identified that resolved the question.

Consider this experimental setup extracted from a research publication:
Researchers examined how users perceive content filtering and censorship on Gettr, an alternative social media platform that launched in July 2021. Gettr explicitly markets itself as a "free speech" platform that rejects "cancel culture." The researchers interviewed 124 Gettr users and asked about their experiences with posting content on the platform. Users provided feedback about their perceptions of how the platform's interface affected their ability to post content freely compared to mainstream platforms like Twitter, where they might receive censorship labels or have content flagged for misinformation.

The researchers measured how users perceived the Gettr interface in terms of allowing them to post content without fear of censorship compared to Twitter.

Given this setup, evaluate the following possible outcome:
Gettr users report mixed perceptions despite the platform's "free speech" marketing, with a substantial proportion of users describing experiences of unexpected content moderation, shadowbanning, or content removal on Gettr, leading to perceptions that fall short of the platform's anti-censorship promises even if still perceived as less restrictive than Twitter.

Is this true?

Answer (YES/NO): NO